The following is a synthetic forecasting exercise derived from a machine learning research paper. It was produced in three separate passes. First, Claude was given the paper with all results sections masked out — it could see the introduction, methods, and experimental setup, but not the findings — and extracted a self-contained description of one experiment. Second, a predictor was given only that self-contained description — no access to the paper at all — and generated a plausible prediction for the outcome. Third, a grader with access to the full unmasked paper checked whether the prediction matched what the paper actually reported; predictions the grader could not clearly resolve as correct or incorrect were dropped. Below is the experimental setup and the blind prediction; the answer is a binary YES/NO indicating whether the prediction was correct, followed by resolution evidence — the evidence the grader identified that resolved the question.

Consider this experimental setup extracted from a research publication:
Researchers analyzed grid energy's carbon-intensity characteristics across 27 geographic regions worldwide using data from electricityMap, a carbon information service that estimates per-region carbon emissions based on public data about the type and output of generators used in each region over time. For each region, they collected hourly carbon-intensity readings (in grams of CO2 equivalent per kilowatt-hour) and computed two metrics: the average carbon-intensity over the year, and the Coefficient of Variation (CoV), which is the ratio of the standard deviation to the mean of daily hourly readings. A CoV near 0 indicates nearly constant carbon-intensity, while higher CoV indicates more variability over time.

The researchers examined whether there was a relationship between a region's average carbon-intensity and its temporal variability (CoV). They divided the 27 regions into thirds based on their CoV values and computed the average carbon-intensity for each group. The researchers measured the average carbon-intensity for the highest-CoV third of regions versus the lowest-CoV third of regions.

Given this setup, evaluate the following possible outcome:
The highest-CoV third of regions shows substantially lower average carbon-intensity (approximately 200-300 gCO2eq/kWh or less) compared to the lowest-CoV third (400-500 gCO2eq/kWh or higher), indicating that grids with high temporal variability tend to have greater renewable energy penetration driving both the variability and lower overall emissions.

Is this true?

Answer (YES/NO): YES